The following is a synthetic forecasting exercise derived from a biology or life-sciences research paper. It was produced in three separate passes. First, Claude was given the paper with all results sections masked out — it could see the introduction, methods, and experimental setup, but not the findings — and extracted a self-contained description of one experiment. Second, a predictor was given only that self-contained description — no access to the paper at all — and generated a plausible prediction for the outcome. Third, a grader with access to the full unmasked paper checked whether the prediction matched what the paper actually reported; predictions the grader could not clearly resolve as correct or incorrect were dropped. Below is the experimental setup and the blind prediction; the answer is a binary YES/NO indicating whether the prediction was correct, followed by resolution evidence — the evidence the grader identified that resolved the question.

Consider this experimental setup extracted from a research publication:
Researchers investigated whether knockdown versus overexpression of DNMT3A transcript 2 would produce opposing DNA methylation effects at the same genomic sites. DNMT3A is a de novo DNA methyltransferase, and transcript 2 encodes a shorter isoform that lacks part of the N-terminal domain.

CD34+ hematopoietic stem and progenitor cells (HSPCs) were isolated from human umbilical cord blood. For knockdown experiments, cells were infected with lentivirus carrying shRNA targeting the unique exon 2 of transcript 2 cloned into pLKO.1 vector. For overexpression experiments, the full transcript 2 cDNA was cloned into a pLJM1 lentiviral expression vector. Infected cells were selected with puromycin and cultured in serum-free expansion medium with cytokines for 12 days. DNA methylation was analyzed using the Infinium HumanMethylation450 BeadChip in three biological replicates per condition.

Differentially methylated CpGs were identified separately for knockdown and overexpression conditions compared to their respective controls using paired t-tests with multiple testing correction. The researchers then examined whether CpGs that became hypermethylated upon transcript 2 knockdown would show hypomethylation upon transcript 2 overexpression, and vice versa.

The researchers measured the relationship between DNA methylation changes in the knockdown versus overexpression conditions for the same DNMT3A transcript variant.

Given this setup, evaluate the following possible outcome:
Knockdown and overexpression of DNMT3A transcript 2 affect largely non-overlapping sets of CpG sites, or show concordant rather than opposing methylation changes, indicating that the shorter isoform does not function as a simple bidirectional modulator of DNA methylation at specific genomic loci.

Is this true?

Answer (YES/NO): NO